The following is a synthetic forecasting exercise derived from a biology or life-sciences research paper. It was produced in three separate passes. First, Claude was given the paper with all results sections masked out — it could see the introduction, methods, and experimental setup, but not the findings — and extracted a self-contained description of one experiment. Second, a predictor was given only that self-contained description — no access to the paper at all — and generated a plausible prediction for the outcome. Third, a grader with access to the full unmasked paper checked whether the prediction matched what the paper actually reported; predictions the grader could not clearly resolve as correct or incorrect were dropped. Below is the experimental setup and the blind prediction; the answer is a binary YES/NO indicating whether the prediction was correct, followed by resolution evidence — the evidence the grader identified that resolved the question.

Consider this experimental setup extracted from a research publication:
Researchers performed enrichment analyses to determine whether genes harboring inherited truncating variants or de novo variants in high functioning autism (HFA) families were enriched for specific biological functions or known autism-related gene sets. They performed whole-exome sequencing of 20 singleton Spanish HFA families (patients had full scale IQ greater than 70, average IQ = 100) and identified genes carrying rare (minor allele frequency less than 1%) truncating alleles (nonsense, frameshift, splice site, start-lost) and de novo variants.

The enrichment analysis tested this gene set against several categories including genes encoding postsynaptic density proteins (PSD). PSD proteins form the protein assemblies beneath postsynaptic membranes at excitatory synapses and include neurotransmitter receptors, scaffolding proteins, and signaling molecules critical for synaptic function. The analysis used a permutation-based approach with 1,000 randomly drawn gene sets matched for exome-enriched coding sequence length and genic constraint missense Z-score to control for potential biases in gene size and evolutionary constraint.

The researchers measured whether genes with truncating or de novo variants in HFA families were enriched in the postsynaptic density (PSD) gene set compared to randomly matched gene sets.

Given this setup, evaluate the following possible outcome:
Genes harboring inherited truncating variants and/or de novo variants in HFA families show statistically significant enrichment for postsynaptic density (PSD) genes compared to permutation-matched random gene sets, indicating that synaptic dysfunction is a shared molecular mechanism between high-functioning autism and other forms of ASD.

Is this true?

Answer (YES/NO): NO